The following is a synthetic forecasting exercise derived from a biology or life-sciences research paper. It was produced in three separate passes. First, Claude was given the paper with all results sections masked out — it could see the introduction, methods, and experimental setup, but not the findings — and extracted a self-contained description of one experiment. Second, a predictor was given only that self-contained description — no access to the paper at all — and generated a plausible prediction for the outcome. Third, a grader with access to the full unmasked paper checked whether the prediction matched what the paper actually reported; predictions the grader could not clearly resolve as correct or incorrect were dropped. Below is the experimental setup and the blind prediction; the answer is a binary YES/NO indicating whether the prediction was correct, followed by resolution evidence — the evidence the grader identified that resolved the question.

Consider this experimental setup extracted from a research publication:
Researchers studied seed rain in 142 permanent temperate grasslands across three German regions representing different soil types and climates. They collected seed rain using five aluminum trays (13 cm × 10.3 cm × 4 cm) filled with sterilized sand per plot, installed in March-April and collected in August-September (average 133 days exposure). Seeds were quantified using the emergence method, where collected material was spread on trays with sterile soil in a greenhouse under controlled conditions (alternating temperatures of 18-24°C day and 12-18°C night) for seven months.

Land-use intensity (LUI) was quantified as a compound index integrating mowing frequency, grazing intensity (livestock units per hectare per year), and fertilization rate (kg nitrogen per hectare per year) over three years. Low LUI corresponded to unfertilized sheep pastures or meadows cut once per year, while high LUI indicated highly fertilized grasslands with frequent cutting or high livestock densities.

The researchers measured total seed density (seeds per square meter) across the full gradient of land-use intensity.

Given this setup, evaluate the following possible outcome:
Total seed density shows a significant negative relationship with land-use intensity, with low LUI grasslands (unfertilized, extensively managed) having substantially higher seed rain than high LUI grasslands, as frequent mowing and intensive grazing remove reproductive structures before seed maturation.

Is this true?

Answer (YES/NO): NO